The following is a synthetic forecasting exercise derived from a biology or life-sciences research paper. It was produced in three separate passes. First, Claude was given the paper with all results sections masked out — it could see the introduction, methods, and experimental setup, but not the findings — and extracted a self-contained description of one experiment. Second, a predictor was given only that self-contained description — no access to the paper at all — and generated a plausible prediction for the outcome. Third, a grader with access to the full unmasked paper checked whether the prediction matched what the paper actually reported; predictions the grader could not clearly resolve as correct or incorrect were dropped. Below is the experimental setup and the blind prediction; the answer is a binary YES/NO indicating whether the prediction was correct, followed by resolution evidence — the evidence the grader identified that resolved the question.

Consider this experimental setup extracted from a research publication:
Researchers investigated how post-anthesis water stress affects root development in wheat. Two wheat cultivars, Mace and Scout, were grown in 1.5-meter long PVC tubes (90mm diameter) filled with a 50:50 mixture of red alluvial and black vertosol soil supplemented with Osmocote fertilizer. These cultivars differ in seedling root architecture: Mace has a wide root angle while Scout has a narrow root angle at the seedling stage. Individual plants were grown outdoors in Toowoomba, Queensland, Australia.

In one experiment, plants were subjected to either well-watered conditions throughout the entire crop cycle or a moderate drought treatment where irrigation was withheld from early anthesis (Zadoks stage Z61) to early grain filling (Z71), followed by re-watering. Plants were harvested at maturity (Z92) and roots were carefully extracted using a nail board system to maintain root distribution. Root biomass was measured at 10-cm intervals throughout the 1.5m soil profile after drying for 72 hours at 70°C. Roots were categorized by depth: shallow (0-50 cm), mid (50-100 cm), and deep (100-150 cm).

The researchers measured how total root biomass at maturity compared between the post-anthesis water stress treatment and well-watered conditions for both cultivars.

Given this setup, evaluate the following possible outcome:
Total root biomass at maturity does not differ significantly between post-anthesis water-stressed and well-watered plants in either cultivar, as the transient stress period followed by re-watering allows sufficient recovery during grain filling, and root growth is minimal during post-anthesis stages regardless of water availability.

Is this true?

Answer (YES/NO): NO